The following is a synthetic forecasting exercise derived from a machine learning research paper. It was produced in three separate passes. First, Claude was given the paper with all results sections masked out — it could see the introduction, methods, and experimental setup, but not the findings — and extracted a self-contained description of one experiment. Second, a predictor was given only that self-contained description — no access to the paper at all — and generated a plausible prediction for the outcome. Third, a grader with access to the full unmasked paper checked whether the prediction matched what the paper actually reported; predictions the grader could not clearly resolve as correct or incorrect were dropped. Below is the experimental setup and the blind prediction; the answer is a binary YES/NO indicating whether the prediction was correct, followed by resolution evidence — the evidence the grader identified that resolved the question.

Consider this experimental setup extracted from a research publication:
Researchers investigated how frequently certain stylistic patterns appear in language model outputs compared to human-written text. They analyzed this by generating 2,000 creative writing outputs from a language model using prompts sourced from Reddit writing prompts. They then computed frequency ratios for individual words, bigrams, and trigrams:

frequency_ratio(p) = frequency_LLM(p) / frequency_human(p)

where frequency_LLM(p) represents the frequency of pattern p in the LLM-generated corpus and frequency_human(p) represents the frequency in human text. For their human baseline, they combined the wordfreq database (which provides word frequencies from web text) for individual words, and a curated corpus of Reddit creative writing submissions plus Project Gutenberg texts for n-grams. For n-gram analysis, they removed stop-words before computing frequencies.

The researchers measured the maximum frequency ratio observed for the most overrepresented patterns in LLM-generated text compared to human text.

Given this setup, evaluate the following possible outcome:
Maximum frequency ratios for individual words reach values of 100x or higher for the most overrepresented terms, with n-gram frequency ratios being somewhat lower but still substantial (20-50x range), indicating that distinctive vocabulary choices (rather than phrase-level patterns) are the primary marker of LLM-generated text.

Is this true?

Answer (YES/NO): NO